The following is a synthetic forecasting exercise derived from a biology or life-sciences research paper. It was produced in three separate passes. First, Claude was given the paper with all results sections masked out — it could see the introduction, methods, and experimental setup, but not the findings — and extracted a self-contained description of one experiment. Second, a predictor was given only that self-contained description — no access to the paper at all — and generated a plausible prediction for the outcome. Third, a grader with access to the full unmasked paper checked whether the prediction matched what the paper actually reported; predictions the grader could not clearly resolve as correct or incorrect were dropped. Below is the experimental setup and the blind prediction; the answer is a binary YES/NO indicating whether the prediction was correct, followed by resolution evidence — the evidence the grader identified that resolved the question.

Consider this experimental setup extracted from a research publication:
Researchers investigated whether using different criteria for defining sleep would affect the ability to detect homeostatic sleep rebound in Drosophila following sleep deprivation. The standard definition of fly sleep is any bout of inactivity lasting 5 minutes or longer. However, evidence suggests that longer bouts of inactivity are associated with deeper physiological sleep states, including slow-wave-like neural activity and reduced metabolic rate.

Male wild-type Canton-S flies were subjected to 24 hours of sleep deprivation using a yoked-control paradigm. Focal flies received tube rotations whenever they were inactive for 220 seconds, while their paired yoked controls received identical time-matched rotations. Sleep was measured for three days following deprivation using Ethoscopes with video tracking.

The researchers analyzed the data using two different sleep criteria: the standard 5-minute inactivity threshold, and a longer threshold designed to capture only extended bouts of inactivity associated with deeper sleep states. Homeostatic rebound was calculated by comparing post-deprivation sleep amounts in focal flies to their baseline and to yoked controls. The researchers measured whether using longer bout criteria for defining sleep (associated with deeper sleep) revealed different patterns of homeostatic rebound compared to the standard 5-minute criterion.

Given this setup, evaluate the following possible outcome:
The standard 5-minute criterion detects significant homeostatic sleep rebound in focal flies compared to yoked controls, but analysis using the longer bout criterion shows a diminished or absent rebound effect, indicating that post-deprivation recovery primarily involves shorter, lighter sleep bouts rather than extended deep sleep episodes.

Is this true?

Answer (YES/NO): NO